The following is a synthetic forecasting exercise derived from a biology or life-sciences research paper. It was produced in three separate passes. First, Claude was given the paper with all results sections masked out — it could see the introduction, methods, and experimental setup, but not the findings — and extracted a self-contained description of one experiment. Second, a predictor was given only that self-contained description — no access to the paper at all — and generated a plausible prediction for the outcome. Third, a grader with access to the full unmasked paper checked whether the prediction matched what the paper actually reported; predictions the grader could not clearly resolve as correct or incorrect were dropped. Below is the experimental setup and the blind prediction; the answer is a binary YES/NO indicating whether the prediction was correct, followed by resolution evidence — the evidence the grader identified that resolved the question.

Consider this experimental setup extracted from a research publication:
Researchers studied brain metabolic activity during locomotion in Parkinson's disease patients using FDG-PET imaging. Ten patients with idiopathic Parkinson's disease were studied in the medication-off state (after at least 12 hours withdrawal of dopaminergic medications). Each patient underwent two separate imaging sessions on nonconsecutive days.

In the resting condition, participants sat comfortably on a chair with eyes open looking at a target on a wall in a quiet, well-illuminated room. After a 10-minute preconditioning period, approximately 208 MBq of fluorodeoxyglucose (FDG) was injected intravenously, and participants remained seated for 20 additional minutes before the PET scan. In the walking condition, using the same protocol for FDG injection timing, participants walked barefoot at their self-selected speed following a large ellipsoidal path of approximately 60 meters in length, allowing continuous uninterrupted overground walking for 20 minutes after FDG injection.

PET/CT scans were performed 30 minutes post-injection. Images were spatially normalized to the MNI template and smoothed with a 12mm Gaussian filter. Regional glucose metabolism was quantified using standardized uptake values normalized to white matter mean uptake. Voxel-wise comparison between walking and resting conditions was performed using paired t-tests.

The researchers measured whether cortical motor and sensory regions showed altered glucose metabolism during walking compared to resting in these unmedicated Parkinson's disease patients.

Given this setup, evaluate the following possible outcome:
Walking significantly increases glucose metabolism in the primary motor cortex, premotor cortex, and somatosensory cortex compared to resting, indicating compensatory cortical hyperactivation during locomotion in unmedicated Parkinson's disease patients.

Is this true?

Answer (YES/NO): YES